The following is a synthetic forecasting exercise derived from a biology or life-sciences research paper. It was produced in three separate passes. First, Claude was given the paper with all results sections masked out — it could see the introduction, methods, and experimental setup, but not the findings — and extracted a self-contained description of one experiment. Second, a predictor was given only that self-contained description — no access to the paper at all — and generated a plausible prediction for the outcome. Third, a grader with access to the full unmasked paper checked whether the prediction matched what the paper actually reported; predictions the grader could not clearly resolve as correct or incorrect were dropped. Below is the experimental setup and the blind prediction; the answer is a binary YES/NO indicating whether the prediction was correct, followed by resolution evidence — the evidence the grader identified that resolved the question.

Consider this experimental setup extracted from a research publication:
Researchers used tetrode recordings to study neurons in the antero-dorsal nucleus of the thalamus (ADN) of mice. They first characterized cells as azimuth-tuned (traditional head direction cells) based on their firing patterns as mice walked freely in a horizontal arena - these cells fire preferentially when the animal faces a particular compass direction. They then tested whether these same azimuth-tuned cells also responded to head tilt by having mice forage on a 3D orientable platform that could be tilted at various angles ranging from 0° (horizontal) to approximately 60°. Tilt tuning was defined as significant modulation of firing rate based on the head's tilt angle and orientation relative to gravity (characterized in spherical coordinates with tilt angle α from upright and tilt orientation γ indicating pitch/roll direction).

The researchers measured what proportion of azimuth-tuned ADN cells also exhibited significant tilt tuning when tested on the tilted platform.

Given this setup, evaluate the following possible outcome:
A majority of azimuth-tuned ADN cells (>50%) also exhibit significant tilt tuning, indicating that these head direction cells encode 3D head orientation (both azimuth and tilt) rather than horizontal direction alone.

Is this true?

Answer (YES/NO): YES